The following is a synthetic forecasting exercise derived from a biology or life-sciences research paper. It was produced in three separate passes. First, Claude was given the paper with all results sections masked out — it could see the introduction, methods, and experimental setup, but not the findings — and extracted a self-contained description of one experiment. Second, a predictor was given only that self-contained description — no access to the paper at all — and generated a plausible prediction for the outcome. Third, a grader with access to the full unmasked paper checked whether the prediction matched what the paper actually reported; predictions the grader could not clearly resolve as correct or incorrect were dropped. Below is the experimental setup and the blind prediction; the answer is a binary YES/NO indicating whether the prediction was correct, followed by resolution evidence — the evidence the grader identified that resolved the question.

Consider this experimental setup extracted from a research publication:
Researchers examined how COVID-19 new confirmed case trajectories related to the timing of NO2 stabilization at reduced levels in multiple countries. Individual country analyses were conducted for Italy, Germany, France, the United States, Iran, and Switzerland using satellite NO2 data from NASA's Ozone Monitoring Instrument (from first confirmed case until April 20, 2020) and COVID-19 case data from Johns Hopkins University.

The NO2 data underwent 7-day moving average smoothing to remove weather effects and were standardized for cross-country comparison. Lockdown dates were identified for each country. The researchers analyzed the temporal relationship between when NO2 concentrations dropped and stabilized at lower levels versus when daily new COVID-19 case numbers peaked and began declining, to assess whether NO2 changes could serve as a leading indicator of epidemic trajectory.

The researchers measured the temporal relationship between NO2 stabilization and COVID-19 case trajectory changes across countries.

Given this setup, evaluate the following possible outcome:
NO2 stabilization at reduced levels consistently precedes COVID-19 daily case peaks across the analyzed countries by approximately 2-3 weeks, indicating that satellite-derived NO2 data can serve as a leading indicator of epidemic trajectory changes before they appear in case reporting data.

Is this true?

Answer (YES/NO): NO